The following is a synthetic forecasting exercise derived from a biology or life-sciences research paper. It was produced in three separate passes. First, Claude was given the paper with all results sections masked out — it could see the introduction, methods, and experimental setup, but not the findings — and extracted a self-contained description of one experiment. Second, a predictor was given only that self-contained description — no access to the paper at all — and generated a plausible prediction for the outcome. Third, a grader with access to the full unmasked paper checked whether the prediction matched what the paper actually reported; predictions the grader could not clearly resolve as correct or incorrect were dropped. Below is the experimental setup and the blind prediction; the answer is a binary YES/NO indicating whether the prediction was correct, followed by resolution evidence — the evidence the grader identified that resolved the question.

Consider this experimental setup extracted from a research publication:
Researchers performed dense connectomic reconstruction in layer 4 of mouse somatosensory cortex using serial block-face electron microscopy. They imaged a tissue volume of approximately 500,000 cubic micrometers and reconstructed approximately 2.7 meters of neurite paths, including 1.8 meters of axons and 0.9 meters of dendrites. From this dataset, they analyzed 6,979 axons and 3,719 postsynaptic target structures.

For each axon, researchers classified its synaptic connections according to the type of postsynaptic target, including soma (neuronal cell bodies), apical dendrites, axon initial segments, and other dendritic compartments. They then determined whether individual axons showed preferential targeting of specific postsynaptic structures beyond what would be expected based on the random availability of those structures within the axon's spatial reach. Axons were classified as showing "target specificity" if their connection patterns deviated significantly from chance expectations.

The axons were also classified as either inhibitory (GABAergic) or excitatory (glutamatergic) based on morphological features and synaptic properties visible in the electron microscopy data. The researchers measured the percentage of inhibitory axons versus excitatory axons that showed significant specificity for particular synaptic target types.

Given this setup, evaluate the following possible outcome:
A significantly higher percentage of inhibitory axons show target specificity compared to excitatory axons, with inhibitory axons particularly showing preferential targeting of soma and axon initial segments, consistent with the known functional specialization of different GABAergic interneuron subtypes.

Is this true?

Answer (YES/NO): NO